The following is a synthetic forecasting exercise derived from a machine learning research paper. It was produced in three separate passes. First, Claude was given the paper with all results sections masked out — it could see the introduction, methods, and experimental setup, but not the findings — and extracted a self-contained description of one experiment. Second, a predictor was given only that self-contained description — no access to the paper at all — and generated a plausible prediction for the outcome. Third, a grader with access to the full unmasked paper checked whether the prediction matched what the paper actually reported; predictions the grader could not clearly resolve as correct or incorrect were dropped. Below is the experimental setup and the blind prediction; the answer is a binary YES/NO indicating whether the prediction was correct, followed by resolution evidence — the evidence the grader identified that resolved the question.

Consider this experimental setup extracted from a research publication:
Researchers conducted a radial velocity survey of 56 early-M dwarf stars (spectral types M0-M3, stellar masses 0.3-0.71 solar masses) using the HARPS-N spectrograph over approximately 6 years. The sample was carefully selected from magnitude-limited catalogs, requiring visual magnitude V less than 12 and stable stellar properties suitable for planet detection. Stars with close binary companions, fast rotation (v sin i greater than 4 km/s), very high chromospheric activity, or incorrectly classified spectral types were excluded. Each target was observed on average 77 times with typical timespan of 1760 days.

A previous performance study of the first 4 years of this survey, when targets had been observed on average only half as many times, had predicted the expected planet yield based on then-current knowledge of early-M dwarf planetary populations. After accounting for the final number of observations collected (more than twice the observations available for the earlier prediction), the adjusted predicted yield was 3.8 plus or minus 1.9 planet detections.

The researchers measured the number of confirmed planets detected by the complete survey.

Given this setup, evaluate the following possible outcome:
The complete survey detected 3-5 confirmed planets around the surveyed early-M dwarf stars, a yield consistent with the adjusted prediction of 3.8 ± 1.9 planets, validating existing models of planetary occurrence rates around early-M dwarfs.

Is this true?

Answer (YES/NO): NO